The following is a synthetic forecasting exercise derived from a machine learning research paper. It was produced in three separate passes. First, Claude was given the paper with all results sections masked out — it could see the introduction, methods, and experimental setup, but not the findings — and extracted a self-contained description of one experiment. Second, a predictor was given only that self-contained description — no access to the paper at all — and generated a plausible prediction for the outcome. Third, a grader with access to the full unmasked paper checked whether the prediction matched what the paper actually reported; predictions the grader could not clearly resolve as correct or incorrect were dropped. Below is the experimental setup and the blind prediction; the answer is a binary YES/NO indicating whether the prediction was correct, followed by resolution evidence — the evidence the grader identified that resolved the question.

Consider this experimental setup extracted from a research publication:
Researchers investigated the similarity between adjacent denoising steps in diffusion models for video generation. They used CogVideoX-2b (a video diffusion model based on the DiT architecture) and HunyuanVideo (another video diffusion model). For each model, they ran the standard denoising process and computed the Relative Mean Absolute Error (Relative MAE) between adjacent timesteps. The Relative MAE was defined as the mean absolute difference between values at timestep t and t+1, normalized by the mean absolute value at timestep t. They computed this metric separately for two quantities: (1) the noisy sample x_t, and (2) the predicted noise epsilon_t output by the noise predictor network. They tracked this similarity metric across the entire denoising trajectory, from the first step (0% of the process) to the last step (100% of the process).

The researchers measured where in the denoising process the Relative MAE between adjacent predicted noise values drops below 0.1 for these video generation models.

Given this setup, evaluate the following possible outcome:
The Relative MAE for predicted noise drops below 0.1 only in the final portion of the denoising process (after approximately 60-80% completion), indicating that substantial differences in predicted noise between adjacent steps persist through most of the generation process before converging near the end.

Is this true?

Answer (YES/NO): NO